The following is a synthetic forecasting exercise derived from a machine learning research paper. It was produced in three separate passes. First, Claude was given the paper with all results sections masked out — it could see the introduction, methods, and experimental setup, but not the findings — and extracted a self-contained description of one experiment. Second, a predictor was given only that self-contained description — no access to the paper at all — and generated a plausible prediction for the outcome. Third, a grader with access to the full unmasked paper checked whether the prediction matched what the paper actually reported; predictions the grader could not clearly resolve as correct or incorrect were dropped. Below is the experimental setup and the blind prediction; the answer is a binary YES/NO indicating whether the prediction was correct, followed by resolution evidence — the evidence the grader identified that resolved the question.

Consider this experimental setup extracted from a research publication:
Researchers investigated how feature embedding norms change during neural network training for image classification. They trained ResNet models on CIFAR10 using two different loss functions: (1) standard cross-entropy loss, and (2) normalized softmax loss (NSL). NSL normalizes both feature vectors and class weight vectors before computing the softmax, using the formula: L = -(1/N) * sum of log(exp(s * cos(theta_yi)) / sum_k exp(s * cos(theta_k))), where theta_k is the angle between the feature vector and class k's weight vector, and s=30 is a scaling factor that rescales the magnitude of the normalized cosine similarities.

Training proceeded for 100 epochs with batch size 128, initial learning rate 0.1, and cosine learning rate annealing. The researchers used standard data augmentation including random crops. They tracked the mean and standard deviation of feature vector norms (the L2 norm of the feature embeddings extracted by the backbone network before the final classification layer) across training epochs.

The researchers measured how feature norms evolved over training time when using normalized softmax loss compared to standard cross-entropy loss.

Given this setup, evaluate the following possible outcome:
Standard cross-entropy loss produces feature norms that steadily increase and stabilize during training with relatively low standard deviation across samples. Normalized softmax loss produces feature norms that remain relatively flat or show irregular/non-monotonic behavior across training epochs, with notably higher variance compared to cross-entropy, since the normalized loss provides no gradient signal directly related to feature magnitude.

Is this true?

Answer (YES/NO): NO